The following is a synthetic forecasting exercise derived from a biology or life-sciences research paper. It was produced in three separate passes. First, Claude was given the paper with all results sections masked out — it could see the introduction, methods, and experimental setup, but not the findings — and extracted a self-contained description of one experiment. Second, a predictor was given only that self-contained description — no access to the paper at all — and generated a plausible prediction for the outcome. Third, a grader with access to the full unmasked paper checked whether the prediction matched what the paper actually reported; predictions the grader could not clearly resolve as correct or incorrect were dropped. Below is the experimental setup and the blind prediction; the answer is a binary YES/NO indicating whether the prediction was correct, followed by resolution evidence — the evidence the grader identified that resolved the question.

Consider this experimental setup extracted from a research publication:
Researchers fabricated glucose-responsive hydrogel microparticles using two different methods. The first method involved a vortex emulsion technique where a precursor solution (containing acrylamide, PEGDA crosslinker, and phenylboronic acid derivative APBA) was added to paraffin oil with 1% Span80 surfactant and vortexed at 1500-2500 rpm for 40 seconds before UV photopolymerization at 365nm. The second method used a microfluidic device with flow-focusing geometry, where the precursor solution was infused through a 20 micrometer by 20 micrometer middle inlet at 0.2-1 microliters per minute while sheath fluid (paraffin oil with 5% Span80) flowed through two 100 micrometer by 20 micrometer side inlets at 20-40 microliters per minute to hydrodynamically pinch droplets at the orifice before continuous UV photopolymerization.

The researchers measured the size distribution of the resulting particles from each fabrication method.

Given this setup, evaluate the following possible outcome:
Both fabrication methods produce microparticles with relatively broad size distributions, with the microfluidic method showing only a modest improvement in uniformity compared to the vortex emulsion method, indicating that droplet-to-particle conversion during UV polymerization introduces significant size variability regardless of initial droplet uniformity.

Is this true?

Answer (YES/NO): NO